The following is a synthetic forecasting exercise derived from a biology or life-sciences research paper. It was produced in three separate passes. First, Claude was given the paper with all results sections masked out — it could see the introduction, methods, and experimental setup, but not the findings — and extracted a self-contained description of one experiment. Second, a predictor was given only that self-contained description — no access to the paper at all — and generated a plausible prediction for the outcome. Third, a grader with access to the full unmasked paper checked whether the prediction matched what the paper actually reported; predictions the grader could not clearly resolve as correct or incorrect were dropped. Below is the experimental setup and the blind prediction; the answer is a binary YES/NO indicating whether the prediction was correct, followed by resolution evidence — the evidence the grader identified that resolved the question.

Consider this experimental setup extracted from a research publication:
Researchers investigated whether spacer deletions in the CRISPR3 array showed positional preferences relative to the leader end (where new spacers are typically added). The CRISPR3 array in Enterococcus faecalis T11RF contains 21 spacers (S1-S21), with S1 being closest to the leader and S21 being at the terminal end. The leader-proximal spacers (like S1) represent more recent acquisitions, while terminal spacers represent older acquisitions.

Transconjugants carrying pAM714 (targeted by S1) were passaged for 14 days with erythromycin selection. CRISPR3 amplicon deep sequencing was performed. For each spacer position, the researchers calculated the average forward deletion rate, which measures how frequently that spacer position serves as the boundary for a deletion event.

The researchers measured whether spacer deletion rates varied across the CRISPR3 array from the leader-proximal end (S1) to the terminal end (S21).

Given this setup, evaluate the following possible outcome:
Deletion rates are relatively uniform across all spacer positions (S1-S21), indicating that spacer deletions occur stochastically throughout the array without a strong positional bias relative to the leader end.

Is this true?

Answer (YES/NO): NO